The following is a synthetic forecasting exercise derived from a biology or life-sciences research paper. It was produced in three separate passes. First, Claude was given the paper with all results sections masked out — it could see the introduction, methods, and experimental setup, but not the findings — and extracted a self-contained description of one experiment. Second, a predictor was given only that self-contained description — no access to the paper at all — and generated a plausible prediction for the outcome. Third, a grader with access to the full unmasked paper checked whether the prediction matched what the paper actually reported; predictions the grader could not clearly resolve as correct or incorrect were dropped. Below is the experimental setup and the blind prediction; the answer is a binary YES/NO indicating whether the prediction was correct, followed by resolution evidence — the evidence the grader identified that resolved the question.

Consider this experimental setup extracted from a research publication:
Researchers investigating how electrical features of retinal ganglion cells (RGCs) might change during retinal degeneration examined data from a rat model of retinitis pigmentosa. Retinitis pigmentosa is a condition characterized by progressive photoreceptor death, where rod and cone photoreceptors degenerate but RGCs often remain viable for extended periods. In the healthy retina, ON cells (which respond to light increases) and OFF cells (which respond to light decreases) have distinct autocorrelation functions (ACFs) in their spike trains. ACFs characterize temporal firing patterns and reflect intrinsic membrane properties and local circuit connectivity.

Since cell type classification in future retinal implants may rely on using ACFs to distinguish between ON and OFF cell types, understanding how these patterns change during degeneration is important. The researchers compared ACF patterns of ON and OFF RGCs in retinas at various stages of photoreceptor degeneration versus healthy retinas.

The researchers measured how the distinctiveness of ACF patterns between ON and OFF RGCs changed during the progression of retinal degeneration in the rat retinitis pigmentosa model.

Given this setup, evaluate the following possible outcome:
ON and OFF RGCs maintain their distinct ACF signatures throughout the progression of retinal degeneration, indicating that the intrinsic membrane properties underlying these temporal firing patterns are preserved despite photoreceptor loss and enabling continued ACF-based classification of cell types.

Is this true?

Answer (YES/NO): NO